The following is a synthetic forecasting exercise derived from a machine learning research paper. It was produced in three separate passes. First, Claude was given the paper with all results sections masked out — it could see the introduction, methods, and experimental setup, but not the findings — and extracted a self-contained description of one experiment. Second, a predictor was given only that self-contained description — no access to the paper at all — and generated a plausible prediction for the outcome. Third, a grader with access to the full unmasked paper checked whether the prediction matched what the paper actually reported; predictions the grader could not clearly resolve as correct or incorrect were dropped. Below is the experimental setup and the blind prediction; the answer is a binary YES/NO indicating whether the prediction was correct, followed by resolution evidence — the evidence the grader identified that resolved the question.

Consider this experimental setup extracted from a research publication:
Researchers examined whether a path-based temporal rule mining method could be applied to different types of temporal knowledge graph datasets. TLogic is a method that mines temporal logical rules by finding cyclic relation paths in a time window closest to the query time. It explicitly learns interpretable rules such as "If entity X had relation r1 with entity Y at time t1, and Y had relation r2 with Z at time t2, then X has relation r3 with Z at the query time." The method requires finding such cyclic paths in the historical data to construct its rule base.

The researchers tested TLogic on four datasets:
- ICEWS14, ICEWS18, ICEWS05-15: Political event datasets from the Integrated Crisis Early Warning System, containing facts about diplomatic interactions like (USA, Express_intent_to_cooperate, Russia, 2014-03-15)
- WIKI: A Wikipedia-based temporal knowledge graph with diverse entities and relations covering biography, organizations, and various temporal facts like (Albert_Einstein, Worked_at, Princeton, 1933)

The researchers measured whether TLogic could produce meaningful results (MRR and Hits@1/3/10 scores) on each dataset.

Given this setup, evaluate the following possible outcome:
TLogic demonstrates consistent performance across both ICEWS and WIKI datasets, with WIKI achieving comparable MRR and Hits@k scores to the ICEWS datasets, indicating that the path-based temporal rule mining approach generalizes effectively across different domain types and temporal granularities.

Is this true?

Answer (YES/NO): NO